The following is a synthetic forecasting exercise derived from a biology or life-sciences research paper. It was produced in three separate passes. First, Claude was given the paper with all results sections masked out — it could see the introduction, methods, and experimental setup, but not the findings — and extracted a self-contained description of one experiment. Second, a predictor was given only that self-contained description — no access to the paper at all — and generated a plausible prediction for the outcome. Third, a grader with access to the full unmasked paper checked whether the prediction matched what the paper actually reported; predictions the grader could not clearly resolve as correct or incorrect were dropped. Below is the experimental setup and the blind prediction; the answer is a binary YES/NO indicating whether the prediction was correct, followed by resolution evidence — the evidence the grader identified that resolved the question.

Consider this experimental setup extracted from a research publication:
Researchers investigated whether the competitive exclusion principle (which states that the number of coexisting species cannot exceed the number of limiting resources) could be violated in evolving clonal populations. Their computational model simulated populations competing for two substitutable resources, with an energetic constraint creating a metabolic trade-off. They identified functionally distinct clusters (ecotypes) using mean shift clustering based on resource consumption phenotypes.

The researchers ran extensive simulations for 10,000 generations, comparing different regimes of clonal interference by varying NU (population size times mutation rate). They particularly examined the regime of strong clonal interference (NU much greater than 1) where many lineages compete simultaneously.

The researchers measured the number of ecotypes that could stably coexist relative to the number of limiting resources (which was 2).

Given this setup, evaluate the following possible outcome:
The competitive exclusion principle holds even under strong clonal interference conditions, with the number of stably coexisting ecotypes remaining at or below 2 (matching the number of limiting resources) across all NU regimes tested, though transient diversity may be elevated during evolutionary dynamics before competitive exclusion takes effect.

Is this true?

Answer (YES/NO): NO